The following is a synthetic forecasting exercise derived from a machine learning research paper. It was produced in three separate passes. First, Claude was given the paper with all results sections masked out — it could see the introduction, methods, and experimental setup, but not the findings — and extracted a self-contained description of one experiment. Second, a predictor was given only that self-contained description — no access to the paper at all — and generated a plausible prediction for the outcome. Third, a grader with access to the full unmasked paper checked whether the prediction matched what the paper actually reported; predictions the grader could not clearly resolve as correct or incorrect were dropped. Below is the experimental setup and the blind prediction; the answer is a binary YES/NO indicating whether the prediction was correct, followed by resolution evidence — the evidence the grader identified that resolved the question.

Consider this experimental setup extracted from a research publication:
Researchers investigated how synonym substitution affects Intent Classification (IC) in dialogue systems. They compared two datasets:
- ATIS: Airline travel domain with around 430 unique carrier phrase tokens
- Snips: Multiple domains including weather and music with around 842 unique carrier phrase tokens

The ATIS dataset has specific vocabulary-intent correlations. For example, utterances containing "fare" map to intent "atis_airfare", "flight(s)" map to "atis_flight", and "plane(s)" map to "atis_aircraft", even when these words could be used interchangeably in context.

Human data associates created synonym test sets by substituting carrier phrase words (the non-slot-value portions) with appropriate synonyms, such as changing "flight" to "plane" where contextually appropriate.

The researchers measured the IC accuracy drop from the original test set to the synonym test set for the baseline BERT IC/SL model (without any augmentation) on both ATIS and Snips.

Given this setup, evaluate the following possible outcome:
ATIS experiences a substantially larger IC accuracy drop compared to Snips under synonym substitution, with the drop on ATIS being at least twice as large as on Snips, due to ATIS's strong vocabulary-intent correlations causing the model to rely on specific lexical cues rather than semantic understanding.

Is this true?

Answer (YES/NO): YES